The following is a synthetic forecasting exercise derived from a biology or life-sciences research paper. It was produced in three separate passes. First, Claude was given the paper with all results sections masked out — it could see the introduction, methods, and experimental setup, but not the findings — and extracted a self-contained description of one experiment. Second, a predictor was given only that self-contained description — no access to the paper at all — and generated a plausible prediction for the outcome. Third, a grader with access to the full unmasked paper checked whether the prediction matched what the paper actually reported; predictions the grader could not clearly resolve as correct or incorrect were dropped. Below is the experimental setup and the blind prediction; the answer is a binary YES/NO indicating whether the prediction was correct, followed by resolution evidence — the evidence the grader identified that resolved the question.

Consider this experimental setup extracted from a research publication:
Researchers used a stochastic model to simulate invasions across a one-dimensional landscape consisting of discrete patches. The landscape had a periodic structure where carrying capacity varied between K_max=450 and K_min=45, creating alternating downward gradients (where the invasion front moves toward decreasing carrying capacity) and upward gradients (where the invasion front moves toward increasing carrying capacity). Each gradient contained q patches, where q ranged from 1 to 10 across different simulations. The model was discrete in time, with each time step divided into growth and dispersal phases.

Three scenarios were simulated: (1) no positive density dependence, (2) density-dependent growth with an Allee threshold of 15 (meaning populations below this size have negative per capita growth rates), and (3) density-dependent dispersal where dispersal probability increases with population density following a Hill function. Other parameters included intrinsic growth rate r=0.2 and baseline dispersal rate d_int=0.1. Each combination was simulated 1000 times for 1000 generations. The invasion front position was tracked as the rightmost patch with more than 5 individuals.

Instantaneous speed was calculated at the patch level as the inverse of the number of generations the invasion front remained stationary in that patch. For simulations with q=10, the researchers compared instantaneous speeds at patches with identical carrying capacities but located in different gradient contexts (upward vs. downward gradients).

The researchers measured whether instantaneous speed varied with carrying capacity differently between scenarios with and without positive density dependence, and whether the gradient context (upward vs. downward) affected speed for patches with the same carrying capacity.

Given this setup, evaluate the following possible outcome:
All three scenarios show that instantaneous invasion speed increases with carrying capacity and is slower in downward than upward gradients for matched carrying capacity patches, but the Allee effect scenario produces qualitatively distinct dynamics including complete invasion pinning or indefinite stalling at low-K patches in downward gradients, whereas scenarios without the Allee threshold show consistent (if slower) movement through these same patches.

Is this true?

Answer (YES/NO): NO